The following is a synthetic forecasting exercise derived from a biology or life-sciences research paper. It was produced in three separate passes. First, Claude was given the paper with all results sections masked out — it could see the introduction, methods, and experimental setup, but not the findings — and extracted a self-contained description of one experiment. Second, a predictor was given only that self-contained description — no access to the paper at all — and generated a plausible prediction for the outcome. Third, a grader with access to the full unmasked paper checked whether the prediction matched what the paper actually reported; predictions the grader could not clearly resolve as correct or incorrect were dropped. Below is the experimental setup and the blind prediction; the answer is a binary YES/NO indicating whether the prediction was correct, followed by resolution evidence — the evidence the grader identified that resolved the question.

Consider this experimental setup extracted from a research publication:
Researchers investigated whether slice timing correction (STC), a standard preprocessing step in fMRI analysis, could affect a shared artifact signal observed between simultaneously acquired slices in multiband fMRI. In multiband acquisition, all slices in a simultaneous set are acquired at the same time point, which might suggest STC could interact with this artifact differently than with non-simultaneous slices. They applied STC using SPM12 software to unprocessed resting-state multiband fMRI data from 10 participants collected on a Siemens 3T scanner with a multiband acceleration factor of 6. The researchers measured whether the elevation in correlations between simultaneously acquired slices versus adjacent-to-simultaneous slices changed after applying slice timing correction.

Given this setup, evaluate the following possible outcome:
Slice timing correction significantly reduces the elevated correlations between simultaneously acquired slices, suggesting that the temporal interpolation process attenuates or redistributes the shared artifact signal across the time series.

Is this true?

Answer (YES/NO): NO